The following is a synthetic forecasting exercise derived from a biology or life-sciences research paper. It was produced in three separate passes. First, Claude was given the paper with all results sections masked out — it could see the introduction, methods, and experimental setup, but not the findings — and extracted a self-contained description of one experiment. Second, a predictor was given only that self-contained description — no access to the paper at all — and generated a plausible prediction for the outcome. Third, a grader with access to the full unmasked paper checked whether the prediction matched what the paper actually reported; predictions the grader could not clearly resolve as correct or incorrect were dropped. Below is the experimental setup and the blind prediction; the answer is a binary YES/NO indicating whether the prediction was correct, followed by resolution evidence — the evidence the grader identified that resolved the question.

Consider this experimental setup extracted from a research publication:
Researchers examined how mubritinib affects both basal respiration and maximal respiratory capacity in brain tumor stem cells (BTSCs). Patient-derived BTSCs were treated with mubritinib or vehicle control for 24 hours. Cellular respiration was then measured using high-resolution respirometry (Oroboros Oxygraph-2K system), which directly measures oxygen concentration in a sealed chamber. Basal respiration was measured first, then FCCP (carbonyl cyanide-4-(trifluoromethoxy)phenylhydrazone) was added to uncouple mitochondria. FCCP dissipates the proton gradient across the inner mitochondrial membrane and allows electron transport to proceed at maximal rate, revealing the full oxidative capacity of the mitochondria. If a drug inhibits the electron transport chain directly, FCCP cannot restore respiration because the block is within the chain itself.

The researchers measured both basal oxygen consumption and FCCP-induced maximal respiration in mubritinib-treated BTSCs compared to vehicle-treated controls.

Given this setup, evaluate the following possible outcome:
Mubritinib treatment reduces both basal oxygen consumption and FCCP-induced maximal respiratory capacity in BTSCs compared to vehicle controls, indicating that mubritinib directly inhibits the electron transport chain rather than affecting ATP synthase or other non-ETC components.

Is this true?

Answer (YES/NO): YES